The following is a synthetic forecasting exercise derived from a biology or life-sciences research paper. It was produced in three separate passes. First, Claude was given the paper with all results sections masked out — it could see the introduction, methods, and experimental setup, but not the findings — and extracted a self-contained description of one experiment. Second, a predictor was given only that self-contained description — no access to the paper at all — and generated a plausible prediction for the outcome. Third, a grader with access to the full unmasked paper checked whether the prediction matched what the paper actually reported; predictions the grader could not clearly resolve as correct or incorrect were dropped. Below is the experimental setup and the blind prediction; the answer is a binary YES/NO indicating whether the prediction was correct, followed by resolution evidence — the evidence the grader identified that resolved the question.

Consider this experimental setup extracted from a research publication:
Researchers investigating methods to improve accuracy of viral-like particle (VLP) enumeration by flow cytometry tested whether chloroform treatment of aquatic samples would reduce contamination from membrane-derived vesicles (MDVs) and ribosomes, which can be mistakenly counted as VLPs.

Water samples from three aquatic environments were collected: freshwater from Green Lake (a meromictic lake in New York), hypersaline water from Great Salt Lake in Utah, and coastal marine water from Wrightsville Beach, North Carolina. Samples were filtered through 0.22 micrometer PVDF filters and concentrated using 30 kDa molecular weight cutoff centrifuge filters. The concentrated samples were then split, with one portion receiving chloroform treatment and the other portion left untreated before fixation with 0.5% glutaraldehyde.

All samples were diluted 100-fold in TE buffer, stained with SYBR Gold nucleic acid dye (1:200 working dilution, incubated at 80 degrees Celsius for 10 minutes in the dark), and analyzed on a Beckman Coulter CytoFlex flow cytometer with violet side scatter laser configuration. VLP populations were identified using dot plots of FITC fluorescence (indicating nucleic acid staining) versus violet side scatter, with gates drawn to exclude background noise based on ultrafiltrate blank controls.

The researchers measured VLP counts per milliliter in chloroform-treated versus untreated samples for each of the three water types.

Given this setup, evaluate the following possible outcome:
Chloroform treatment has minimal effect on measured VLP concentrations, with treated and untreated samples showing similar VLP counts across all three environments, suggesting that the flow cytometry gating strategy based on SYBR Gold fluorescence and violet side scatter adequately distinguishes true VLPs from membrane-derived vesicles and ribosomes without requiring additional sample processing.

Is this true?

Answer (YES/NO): NO